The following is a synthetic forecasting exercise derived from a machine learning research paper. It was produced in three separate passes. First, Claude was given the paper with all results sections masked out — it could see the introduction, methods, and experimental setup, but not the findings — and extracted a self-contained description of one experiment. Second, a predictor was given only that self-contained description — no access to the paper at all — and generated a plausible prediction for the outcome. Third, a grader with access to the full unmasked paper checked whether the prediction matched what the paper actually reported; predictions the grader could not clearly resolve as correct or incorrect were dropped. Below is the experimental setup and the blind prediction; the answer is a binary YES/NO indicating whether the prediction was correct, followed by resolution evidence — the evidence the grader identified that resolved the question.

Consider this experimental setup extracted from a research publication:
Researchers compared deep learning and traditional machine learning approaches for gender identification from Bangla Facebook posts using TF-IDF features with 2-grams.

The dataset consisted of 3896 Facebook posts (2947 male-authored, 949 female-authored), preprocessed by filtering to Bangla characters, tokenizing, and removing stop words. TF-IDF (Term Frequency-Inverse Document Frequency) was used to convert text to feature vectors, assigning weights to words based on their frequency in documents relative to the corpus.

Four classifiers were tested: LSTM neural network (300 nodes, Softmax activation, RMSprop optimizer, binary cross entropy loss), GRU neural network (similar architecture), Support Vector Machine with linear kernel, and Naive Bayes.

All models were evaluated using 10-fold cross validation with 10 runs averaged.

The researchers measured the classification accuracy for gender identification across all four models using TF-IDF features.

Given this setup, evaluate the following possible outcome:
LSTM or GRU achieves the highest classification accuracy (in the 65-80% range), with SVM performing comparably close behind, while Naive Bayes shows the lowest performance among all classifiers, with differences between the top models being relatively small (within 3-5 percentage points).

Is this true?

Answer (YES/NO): NO